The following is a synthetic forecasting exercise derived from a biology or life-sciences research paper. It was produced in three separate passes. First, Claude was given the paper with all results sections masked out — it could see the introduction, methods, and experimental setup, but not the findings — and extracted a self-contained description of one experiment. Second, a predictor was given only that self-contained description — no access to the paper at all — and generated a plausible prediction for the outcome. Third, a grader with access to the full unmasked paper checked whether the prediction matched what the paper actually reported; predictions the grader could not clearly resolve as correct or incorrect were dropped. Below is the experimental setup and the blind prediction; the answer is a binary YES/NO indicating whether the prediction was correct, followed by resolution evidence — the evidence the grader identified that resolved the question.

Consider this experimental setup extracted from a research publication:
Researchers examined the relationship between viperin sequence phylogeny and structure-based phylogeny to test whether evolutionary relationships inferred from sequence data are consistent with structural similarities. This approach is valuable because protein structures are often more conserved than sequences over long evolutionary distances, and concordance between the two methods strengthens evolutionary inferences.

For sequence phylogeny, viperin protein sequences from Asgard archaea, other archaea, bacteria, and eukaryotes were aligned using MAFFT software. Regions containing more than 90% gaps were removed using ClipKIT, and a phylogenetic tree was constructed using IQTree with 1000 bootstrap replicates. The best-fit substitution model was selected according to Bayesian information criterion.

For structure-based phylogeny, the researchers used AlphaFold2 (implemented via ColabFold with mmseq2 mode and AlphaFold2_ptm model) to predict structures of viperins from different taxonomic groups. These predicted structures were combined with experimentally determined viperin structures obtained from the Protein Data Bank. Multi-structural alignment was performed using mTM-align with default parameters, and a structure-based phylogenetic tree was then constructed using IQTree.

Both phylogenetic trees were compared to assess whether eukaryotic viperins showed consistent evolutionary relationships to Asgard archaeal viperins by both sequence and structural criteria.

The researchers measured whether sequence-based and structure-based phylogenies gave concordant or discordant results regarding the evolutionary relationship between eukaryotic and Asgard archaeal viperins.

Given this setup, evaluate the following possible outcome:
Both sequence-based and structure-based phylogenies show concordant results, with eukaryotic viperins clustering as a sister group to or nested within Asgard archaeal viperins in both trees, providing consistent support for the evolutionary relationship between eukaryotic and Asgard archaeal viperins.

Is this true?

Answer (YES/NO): YES